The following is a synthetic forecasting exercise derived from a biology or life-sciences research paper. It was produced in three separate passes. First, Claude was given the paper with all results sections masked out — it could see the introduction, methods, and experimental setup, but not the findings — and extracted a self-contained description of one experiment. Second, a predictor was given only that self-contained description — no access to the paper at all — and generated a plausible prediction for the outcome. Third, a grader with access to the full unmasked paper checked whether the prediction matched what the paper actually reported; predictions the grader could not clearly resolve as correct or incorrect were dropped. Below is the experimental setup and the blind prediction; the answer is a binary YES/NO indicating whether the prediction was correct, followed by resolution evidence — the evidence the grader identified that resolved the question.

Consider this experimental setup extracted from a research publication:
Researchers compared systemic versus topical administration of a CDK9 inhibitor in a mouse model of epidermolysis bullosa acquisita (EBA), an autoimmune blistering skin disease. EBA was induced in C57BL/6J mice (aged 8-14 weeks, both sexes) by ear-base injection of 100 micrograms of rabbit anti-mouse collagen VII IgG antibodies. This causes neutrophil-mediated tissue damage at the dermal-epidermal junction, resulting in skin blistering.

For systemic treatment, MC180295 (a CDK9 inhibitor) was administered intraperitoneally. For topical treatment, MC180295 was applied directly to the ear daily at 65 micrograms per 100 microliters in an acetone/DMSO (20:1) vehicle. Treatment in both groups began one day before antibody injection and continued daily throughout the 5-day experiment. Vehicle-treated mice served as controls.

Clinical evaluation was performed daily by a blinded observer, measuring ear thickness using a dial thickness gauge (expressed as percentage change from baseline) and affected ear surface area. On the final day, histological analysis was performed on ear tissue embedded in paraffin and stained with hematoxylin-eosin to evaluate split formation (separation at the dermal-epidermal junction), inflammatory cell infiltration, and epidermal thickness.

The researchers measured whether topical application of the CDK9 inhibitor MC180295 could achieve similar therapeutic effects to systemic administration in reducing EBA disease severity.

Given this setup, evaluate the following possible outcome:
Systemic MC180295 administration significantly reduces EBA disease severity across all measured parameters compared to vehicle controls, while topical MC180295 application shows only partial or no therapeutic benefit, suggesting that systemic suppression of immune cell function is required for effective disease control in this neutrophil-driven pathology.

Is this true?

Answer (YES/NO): NO